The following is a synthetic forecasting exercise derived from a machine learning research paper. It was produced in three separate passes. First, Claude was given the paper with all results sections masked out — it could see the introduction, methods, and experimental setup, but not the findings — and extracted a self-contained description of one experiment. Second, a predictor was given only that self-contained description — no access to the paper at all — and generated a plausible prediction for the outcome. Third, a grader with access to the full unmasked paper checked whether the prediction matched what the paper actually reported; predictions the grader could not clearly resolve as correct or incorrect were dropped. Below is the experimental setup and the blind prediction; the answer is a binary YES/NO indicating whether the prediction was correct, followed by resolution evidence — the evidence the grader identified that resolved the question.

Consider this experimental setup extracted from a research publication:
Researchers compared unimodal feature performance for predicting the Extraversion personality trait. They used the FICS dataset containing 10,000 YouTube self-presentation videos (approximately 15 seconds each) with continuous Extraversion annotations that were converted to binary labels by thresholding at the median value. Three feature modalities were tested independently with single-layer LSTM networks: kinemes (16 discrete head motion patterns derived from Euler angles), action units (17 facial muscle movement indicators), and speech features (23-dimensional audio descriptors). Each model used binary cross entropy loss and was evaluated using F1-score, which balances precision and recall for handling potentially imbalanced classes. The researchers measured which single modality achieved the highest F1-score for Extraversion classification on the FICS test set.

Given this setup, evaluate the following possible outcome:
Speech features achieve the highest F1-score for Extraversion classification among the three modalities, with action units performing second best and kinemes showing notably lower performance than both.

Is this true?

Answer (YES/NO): NO